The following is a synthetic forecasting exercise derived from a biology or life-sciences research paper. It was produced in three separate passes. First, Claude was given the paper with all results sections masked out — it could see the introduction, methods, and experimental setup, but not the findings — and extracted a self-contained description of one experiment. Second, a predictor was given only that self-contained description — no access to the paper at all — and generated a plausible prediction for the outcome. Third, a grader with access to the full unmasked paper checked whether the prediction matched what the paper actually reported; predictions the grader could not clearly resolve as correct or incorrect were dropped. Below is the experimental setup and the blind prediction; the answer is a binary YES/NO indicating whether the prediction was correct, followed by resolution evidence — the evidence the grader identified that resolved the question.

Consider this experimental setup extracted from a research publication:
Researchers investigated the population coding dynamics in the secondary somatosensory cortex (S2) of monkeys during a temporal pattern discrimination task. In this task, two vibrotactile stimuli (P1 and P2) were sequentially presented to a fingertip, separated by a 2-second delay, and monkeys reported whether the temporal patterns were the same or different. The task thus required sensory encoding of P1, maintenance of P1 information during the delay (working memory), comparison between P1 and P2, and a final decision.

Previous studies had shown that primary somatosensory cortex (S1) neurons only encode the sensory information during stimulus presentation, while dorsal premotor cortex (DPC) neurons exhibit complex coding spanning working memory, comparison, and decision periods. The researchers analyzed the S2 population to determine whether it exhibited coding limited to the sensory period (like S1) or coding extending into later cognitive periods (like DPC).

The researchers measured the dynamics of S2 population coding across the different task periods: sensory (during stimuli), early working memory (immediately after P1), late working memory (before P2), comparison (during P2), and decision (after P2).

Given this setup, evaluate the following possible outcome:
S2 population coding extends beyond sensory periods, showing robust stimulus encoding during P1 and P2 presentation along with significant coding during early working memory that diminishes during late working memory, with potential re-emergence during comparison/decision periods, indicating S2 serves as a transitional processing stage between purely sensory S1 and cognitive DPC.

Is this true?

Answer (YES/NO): YES